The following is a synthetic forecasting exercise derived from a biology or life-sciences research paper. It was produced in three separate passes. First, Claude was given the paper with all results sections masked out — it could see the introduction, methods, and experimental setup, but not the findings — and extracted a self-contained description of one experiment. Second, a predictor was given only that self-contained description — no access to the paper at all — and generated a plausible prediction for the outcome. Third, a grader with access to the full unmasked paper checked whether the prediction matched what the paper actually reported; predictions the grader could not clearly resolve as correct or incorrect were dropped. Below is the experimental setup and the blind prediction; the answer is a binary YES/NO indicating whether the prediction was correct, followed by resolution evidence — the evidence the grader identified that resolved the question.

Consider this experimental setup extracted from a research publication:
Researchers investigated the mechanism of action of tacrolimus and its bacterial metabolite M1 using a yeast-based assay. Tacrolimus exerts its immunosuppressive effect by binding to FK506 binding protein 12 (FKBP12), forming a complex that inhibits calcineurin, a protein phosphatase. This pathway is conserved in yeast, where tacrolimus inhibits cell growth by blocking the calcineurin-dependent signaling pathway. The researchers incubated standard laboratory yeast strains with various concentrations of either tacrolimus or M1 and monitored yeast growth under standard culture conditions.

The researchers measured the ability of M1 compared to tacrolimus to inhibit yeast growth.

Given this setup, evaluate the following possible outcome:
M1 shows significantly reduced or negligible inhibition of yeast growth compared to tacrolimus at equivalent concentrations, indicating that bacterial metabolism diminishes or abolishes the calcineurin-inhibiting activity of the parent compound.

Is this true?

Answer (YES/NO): YES